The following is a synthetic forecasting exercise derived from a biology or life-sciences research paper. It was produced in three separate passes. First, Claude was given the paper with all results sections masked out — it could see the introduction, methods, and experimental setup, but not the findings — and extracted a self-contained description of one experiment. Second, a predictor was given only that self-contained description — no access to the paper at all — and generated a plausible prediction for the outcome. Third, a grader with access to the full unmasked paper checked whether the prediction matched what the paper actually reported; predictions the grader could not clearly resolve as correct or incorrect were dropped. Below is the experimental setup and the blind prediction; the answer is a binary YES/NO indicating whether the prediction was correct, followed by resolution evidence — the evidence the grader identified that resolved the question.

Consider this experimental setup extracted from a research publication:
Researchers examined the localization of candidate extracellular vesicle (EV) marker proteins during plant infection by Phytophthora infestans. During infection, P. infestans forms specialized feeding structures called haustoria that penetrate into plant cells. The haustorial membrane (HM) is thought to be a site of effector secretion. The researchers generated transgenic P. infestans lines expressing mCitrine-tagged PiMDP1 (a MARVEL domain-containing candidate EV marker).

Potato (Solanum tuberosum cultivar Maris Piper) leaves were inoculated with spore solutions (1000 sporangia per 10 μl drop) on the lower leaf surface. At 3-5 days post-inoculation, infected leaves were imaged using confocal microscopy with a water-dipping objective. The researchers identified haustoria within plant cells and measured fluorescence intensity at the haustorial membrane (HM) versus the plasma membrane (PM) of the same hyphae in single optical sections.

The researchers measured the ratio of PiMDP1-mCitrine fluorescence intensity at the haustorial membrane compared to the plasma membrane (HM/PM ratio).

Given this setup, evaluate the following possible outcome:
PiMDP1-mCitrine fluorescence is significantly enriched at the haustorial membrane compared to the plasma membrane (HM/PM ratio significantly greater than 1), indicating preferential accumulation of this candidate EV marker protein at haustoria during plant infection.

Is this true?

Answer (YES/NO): NO